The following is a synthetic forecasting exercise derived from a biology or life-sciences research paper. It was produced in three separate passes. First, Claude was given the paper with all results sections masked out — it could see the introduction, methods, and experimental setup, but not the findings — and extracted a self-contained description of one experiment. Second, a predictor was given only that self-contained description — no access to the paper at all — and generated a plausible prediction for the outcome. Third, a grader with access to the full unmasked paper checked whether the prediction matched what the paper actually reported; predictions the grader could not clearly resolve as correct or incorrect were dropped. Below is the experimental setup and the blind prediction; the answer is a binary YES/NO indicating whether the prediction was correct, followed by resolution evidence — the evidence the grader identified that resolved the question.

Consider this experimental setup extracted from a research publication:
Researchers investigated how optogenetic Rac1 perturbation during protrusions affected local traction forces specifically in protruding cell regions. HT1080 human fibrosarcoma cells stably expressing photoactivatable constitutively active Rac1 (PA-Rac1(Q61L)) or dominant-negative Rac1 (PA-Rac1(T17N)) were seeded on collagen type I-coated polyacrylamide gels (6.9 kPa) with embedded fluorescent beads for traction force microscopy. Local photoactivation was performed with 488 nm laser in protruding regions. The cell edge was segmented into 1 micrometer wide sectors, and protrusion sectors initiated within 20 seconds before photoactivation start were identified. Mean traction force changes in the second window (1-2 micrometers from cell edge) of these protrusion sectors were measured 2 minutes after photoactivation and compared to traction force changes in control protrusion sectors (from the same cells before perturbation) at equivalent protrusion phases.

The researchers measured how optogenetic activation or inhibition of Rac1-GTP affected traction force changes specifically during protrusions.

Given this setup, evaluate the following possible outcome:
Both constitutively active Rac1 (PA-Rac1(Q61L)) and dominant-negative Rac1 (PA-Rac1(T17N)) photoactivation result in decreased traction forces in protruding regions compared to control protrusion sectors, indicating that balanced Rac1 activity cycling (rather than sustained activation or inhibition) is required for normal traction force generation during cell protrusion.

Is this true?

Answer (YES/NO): NO